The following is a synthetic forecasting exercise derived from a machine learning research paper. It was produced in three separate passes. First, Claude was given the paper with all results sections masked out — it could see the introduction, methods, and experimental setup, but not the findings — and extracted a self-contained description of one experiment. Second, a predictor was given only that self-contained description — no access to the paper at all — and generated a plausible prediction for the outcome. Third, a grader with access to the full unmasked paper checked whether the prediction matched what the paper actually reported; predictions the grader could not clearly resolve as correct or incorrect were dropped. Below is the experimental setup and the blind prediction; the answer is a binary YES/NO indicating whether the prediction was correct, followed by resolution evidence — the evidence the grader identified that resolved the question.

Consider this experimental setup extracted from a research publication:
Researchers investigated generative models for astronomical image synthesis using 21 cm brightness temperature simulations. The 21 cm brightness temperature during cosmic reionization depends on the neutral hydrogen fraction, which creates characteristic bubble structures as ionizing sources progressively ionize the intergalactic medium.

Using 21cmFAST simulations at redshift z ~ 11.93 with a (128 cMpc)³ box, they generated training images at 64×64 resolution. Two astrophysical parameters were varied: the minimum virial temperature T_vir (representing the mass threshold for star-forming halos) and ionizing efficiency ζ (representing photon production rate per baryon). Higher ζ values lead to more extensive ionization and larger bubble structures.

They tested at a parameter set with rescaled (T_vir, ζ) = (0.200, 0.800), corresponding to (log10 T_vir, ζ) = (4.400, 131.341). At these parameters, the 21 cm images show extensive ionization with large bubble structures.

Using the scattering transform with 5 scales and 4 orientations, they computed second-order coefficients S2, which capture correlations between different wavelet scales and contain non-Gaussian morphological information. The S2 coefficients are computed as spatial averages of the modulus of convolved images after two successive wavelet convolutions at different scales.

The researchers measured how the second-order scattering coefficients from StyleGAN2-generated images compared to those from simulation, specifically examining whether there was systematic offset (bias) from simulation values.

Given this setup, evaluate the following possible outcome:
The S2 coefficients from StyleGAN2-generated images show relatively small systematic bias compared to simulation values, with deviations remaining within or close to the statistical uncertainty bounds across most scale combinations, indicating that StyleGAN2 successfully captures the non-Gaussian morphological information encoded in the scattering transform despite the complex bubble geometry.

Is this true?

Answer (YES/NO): NO